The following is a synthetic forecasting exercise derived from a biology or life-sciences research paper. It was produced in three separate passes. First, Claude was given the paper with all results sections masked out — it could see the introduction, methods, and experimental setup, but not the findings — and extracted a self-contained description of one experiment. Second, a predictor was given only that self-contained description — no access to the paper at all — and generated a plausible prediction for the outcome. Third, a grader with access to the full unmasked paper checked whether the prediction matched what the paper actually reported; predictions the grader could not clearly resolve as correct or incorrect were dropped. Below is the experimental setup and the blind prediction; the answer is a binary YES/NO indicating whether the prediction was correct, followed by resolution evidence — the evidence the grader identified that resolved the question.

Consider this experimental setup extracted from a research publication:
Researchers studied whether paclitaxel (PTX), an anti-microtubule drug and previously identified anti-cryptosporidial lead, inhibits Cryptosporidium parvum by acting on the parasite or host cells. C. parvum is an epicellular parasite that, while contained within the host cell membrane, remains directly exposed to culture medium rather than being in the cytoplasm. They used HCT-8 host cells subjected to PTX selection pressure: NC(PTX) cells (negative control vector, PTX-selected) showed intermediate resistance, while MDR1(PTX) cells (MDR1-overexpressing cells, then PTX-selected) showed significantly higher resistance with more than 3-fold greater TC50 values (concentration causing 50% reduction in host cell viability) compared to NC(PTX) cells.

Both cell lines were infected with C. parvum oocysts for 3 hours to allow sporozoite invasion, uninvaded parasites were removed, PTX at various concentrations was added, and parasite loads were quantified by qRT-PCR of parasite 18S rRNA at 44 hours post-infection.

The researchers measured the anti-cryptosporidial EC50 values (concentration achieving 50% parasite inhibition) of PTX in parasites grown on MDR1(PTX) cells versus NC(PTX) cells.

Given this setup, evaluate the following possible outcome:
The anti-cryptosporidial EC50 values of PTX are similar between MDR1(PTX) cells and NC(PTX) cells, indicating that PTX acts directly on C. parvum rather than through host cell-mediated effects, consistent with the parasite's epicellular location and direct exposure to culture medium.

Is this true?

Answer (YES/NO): YES